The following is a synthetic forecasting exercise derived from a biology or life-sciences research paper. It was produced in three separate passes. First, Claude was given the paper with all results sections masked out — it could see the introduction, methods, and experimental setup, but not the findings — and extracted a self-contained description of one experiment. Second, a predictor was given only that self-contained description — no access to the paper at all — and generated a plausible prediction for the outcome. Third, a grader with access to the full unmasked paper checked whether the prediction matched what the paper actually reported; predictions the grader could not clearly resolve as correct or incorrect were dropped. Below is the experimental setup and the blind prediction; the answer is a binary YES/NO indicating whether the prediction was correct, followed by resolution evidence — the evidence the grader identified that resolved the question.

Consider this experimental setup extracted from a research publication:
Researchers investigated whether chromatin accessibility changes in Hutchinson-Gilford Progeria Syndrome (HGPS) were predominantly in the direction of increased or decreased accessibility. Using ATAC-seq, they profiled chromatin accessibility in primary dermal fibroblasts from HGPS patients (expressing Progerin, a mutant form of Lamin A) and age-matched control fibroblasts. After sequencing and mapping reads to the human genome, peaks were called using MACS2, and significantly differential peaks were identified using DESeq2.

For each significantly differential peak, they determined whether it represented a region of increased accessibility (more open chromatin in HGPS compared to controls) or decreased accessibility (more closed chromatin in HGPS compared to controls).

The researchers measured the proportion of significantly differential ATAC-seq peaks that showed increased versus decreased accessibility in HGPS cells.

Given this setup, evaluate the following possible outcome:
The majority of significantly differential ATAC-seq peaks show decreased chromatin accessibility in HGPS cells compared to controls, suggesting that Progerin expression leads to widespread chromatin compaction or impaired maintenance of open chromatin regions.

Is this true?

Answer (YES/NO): NO